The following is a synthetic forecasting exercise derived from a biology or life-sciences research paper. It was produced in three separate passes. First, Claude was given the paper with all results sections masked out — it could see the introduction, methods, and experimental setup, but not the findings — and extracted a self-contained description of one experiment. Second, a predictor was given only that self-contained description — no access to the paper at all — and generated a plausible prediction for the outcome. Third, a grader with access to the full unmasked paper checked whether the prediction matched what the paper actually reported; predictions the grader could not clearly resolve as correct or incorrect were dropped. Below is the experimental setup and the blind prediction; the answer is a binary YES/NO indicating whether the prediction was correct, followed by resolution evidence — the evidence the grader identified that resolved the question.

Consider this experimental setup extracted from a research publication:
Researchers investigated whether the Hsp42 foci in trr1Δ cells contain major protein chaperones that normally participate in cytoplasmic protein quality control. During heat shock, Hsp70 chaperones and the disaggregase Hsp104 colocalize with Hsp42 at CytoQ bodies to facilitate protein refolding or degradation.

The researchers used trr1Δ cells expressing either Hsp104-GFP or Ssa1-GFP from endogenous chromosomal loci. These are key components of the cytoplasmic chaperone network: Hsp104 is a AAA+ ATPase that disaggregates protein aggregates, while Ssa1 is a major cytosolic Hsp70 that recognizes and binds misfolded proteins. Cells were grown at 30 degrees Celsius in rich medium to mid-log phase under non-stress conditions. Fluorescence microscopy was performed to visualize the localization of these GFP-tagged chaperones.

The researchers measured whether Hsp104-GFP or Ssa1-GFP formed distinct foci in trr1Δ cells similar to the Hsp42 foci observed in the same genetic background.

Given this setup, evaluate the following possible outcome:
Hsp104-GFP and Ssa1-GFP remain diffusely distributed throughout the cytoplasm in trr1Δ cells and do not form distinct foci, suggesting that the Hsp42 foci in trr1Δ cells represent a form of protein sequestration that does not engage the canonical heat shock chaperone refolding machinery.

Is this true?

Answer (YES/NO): YES